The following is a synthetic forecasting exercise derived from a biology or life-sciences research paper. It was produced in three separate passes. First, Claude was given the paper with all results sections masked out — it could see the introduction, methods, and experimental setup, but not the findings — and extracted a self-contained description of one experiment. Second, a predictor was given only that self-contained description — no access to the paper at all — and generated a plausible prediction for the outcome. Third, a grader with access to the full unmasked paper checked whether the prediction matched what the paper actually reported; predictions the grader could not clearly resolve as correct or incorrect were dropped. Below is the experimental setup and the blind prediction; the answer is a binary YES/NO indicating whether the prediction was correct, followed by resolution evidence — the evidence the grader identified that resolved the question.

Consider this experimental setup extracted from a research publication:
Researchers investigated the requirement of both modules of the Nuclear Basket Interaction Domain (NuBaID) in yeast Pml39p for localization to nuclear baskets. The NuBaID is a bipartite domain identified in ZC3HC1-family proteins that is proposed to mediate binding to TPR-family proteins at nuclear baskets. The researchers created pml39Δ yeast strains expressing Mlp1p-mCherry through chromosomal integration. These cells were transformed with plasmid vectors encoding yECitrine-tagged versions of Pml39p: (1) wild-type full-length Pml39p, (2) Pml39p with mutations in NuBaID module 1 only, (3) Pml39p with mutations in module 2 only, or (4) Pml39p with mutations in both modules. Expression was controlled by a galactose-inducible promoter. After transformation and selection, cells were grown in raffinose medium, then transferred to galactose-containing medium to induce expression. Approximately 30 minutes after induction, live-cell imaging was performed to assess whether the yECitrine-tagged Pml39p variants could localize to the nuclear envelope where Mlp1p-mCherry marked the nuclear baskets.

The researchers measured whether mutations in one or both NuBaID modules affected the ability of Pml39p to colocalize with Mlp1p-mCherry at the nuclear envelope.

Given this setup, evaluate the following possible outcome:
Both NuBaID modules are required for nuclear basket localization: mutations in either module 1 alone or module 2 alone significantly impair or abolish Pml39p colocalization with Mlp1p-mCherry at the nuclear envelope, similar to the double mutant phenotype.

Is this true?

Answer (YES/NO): YES